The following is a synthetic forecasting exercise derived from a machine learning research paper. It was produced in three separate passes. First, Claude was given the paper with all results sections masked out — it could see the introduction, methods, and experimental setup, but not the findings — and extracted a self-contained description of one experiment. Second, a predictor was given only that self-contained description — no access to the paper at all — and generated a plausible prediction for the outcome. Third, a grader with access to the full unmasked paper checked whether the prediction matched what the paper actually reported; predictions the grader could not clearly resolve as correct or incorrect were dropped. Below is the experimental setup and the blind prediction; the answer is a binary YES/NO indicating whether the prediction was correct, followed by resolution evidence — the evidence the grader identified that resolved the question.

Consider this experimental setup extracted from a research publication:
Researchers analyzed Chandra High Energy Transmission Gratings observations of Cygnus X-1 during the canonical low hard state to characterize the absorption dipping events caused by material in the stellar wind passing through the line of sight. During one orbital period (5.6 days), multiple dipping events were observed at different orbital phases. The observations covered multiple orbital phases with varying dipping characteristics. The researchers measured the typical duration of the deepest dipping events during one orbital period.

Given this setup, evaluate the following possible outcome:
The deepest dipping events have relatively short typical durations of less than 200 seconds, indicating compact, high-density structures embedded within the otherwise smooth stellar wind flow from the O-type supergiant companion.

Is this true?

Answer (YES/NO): NO